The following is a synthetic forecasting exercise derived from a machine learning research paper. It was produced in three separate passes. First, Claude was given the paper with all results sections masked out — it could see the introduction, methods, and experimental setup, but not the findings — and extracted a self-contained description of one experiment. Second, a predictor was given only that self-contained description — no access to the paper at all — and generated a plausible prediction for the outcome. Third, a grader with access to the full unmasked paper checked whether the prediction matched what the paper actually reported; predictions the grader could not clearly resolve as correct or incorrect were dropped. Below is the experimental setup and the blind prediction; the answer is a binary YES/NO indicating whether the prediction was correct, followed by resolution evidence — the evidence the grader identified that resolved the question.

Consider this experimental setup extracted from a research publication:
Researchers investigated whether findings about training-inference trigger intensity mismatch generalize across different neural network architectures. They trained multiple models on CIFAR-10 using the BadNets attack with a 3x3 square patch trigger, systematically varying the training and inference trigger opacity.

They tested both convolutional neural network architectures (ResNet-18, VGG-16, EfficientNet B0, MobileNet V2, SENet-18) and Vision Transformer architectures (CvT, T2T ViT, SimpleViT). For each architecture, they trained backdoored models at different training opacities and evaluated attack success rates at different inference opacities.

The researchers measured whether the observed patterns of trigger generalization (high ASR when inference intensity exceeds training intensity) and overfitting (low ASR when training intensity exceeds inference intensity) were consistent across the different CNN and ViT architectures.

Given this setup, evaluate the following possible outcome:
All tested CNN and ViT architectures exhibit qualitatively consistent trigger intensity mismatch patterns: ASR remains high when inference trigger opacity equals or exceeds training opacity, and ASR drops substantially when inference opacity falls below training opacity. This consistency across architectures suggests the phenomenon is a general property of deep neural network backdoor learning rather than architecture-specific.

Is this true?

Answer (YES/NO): YES